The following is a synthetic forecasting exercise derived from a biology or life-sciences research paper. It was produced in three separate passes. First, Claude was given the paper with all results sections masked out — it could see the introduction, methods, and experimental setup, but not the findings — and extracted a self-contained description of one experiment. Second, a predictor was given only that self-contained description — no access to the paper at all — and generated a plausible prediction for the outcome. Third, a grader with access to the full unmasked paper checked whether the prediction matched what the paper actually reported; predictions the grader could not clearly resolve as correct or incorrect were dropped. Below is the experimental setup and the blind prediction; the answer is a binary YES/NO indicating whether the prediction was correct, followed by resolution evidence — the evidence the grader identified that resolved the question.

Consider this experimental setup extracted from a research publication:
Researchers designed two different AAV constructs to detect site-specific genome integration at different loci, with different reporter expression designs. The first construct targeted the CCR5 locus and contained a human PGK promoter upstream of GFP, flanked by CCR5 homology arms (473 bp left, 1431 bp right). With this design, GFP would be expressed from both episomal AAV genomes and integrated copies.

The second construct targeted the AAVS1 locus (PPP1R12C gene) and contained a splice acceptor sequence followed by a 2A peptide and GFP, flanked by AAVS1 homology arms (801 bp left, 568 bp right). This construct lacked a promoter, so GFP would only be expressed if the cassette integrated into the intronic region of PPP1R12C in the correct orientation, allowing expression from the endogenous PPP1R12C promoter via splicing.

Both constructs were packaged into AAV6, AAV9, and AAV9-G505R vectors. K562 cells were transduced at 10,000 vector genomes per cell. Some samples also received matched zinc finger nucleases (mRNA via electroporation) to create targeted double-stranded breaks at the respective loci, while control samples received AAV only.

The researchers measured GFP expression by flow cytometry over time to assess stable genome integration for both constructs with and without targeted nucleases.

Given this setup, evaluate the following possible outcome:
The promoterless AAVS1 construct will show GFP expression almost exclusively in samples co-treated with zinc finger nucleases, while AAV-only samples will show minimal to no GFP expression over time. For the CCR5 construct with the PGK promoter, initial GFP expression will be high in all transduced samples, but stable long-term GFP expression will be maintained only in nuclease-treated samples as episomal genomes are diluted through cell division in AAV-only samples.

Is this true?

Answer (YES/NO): YES